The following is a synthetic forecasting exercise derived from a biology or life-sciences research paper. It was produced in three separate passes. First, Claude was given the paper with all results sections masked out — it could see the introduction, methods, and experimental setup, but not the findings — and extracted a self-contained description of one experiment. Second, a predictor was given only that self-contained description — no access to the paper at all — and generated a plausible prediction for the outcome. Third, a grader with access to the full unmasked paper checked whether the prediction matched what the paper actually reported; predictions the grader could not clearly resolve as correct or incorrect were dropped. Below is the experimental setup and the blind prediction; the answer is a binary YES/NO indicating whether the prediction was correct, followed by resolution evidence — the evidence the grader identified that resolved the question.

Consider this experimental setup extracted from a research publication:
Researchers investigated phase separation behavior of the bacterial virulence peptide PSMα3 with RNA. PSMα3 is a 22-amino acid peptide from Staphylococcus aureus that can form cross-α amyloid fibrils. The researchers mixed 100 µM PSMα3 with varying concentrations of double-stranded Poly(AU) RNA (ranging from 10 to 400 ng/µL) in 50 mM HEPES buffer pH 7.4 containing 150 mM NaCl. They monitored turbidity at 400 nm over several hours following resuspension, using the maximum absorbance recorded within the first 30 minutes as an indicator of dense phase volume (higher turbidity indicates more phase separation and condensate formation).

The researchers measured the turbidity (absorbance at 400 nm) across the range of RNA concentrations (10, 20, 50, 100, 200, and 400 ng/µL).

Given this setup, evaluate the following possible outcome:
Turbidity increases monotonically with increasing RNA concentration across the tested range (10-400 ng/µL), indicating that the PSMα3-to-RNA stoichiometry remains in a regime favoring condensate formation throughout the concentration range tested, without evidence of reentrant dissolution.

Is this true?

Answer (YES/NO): NO